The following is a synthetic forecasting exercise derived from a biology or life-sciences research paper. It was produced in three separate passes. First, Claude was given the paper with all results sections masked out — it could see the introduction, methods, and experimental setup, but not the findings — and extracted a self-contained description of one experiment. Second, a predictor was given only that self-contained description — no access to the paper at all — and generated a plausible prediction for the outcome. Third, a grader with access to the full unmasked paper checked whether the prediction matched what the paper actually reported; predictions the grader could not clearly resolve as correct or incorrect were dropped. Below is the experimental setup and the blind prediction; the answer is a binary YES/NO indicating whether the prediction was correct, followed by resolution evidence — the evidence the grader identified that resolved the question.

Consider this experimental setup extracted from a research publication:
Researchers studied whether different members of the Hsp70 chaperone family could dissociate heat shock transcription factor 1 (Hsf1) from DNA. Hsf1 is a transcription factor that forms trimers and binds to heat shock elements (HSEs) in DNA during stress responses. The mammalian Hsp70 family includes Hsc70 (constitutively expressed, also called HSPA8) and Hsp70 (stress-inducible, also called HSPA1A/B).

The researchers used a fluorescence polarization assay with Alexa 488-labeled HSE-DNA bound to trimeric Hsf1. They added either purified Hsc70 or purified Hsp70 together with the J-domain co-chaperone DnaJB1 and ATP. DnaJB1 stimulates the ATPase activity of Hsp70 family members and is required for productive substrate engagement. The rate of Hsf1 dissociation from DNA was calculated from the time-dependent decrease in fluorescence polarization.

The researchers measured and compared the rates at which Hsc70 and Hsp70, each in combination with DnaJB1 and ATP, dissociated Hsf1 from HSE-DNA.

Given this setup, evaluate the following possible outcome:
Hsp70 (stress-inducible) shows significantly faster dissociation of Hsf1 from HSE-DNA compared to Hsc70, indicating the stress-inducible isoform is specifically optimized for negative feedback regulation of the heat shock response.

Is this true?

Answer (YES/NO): NO